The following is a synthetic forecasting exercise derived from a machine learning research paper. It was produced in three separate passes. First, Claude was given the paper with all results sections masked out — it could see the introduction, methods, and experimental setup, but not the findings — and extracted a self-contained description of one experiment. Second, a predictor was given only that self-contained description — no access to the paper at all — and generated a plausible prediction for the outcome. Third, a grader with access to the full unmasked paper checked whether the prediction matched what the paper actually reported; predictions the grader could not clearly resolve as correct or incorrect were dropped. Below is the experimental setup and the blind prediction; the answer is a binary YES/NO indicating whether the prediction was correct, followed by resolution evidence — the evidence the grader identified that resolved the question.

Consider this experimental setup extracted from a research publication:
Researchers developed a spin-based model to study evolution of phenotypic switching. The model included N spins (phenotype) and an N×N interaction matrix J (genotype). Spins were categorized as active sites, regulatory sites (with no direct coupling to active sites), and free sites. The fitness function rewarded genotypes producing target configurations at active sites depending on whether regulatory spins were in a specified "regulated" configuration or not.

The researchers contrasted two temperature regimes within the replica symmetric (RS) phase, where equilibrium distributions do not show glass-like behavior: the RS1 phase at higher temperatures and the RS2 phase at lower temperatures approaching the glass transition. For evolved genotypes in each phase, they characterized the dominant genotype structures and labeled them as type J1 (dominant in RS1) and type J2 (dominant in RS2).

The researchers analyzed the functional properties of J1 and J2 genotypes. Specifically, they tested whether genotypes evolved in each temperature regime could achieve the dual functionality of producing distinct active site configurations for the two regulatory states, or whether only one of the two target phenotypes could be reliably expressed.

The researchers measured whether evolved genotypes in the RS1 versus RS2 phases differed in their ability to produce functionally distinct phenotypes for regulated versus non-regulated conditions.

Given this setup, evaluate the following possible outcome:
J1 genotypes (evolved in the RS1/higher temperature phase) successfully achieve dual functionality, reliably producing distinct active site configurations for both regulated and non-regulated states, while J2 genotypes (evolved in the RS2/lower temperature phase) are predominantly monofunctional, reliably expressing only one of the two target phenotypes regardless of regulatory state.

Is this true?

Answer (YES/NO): NO